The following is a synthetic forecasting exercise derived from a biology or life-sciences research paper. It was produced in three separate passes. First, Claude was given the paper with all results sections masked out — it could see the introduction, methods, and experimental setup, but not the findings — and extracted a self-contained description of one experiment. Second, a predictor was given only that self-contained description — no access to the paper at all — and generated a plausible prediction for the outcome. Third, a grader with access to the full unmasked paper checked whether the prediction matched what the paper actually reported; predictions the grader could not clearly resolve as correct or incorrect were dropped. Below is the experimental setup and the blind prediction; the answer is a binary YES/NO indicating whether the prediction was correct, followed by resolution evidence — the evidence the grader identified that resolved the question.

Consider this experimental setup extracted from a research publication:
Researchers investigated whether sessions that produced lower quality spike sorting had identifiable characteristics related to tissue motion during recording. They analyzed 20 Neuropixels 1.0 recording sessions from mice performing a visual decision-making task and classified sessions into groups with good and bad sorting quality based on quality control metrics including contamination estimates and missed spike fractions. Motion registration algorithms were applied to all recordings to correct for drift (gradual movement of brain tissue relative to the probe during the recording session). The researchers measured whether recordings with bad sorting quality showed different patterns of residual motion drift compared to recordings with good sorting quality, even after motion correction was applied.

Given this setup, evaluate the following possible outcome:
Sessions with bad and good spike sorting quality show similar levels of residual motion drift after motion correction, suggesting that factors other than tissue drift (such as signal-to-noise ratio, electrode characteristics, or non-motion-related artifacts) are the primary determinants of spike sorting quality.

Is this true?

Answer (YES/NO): NO